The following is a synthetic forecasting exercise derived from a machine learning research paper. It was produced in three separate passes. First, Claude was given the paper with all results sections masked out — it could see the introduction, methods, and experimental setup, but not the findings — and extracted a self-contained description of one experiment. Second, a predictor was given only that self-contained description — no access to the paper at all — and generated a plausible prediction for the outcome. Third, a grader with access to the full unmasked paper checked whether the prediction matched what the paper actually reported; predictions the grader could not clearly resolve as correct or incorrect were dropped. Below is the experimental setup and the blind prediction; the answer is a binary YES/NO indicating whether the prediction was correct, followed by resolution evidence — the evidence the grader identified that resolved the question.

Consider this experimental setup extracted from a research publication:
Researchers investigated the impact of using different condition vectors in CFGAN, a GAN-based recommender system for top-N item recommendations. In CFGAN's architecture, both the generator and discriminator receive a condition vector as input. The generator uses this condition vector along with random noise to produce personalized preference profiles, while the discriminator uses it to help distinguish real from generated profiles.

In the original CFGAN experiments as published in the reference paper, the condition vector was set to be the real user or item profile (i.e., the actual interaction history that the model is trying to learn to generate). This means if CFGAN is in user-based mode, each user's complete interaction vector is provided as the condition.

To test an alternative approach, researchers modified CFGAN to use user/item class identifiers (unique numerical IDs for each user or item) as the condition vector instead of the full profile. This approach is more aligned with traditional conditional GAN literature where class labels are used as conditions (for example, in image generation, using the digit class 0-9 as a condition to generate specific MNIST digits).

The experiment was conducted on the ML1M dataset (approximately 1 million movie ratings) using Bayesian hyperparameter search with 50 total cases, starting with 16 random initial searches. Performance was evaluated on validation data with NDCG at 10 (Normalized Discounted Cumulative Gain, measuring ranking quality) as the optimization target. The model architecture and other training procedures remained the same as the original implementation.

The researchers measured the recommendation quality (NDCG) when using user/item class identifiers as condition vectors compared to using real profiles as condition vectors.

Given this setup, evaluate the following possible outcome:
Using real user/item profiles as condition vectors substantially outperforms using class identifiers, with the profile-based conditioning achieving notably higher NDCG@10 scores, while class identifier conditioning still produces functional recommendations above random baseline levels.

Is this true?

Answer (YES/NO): NO